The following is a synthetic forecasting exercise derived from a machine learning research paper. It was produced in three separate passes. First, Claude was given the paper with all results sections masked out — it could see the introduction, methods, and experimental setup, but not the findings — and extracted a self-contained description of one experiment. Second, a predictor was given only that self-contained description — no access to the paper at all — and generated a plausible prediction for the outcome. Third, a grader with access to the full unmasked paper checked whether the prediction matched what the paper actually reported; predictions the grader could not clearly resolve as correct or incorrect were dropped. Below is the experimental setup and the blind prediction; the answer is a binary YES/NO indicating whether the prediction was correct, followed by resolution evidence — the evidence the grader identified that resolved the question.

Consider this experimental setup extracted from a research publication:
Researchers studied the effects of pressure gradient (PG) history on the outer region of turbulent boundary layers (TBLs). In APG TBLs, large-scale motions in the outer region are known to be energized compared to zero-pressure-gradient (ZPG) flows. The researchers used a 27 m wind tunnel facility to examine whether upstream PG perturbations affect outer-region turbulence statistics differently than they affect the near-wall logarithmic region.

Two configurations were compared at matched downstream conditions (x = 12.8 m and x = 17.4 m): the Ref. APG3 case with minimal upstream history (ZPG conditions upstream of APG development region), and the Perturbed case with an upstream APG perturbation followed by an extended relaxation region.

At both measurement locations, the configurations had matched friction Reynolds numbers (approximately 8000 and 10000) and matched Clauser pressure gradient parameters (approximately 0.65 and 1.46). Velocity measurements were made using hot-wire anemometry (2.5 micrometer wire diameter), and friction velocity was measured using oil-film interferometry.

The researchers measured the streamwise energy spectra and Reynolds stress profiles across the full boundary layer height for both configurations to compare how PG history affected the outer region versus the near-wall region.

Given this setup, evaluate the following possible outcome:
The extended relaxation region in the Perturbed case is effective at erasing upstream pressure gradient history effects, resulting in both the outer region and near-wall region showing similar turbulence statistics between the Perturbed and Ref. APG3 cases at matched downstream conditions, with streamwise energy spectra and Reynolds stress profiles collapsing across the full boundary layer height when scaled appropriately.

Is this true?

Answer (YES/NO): NO